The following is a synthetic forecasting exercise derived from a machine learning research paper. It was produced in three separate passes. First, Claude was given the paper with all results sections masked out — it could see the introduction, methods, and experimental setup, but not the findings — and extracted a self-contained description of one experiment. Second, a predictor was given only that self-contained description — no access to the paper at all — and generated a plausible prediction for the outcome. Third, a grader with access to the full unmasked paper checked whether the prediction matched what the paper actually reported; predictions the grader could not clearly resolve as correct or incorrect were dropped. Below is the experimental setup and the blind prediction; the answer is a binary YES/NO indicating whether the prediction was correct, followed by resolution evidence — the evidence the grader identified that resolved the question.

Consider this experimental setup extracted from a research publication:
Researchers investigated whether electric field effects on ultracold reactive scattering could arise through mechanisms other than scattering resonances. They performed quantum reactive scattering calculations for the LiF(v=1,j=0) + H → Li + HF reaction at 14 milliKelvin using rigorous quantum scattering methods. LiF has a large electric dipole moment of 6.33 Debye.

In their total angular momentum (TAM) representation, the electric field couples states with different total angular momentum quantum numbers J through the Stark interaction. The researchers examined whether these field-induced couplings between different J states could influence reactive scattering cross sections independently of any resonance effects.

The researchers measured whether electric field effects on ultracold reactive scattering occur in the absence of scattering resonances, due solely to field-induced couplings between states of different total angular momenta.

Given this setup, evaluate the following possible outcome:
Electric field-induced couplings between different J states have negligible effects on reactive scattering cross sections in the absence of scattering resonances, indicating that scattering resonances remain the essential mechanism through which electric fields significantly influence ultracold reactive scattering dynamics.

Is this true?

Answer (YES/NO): NO